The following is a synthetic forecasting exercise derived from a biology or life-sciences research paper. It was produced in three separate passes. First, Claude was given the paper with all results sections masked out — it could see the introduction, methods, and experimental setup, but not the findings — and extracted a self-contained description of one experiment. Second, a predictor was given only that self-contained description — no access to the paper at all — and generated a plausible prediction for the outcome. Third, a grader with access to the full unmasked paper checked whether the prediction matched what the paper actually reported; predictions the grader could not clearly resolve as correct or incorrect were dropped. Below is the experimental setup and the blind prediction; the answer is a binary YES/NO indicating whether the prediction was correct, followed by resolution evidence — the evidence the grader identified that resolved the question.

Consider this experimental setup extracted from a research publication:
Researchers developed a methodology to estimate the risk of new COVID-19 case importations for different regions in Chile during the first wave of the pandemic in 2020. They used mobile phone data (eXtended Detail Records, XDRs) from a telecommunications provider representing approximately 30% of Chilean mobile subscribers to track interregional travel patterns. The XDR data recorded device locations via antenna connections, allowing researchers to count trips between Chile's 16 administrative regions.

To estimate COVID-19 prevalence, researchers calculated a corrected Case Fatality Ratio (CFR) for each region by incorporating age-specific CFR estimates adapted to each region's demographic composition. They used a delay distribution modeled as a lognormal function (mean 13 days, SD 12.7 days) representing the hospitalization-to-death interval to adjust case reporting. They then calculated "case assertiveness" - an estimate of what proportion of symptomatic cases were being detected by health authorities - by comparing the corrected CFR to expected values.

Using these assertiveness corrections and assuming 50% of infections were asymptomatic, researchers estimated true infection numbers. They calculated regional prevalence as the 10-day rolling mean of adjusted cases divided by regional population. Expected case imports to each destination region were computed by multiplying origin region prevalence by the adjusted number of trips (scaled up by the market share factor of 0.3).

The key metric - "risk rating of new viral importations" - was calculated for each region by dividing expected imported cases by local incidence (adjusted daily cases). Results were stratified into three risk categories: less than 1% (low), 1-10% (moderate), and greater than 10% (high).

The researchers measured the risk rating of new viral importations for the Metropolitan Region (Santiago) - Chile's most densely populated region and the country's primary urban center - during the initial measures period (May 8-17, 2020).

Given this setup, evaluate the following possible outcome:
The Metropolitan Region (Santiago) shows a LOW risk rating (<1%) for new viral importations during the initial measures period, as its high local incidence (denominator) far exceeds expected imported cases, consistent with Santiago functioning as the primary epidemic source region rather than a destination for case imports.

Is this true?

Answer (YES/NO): YES